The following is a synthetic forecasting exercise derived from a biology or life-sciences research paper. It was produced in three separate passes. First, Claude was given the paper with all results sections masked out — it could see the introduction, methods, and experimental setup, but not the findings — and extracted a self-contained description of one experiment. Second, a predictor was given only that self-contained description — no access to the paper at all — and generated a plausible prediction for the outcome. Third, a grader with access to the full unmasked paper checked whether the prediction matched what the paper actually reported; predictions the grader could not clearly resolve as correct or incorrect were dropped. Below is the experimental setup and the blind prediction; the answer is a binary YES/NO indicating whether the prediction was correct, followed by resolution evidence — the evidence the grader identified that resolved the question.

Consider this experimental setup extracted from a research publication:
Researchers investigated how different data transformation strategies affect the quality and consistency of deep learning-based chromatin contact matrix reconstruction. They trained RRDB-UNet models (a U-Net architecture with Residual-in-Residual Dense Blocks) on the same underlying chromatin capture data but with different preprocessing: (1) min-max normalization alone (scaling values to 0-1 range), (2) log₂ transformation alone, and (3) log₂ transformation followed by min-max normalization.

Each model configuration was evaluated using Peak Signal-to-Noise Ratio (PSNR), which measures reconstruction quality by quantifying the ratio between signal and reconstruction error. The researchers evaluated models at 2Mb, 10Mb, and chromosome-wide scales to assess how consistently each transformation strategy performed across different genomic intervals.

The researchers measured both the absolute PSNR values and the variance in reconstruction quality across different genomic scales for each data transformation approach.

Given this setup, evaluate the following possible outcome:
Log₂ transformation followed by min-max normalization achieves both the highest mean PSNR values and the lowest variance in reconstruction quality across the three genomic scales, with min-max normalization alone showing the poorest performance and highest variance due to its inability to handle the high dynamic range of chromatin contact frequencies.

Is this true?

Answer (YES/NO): NO